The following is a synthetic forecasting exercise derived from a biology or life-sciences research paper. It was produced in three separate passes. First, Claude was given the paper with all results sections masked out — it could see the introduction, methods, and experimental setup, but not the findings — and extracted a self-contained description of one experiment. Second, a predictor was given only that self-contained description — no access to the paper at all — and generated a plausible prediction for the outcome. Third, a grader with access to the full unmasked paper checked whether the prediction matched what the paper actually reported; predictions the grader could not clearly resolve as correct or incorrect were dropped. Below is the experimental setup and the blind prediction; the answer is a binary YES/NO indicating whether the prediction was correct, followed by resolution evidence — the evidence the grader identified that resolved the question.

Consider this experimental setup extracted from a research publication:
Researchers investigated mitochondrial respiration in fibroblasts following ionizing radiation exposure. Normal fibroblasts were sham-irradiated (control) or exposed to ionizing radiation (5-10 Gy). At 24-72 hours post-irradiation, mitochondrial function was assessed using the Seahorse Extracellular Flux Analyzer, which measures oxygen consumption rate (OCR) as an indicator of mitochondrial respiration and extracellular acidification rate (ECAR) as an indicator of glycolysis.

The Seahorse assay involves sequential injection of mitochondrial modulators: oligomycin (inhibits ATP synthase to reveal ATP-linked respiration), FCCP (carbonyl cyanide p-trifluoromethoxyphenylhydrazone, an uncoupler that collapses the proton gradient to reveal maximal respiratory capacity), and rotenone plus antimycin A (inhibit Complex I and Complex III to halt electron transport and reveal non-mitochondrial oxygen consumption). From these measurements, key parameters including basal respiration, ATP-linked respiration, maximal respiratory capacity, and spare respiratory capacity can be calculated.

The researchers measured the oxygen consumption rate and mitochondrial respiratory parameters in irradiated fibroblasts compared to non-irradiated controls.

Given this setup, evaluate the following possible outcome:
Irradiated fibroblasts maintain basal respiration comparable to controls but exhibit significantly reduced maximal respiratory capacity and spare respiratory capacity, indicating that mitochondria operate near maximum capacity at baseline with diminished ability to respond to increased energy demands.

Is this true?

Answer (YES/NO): NO